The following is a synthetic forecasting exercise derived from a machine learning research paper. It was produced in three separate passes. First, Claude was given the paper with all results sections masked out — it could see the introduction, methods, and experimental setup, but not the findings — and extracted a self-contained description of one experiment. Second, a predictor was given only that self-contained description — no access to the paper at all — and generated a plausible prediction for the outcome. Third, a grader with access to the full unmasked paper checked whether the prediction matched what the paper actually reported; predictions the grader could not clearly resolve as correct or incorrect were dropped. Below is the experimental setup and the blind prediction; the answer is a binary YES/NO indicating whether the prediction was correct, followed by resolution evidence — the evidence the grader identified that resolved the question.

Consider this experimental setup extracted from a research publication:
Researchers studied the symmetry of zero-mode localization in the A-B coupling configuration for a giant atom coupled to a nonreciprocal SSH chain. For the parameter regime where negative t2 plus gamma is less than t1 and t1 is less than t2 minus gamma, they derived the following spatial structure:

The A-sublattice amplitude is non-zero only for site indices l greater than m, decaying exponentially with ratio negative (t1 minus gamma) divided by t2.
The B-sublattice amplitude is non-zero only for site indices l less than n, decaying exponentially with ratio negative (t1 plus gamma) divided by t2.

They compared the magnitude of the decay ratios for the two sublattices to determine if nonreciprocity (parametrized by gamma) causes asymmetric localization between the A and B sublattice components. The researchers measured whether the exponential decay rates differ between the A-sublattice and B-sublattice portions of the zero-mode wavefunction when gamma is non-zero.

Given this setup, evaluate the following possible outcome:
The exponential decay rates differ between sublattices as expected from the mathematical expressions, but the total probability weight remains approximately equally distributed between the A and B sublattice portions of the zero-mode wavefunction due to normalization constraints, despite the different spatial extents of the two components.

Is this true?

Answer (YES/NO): NO